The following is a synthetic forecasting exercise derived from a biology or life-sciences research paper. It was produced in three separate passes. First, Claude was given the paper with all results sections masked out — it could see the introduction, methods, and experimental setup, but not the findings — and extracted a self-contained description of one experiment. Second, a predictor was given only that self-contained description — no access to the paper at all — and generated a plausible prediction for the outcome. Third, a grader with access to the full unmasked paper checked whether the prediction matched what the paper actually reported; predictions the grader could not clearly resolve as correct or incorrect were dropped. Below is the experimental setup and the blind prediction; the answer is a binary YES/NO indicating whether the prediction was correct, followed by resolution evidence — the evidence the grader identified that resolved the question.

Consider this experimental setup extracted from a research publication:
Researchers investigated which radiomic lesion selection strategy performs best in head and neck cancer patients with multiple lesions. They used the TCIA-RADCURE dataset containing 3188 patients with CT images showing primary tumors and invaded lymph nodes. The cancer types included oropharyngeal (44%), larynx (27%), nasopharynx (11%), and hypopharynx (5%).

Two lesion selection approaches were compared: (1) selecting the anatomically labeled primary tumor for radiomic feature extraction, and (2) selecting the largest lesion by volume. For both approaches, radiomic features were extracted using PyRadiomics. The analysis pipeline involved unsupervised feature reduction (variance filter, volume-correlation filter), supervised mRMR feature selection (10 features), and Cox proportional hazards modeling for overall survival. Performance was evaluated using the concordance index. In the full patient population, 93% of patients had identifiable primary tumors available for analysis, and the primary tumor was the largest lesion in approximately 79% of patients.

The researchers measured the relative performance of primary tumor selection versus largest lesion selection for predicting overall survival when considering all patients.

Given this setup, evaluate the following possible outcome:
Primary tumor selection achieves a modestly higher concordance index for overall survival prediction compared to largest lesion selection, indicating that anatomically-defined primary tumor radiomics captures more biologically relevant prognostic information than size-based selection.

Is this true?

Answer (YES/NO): YES